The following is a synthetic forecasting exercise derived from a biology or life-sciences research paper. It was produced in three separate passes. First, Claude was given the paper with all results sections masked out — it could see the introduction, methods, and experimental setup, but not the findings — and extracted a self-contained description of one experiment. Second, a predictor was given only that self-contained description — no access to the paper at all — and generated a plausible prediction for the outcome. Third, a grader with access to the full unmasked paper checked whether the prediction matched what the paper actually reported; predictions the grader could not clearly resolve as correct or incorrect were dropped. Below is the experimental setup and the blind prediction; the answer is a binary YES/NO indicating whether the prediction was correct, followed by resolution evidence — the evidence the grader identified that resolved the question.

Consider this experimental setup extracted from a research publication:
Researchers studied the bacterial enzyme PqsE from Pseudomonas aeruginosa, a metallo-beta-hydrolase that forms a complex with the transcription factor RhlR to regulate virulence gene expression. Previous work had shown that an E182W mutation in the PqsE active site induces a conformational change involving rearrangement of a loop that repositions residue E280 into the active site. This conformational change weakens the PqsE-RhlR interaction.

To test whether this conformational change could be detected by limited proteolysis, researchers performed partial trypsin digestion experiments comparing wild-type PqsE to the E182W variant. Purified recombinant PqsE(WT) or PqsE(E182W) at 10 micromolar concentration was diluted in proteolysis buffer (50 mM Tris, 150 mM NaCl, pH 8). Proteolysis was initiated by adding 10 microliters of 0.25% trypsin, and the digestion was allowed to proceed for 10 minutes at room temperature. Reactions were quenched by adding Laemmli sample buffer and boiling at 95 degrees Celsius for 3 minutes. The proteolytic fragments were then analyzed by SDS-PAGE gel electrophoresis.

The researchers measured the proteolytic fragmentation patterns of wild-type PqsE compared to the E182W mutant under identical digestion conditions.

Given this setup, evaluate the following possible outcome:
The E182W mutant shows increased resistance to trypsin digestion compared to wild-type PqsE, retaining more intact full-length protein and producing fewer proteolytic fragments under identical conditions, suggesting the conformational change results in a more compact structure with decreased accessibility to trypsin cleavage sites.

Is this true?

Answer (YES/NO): NO